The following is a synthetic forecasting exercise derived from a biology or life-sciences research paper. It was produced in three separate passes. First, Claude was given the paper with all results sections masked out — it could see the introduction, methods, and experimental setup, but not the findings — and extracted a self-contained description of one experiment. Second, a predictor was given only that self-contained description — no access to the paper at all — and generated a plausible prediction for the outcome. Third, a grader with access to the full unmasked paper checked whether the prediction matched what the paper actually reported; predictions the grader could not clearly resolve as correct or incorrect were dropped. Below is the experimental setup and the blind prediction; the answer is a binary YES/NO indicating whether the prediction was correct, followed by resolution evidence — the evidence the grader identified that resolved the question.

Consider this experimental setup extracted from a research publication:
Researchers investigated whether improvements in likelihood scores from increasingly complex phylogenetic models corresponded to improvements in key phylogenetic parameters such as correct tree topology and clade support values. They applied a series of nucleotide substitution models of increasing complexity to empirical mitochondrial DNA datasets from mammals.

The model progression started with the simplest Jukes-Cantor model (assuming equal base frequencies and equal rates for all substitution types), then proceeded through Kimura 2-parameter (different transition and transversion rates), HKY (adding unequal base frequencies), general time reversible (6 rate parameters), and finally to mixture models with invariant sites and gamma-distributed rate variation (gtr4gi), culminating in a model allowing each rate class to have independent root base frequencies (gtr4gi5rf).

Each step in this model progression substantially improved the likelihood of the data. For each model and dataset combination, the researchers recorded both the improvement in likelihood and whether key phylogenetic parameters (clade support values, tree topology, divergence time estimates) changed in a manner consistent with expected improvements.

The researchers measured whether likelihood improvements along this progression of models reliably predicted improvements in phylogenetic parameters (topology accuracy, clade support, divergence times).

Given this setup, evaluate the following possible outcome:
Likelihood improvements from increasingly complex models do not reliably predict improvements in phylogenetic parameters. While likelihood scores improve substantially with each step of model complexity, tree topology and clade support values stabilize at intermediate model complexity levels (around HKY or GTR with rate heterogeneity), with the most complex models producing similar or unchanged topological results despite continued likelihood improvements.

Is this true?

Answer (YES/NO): NO